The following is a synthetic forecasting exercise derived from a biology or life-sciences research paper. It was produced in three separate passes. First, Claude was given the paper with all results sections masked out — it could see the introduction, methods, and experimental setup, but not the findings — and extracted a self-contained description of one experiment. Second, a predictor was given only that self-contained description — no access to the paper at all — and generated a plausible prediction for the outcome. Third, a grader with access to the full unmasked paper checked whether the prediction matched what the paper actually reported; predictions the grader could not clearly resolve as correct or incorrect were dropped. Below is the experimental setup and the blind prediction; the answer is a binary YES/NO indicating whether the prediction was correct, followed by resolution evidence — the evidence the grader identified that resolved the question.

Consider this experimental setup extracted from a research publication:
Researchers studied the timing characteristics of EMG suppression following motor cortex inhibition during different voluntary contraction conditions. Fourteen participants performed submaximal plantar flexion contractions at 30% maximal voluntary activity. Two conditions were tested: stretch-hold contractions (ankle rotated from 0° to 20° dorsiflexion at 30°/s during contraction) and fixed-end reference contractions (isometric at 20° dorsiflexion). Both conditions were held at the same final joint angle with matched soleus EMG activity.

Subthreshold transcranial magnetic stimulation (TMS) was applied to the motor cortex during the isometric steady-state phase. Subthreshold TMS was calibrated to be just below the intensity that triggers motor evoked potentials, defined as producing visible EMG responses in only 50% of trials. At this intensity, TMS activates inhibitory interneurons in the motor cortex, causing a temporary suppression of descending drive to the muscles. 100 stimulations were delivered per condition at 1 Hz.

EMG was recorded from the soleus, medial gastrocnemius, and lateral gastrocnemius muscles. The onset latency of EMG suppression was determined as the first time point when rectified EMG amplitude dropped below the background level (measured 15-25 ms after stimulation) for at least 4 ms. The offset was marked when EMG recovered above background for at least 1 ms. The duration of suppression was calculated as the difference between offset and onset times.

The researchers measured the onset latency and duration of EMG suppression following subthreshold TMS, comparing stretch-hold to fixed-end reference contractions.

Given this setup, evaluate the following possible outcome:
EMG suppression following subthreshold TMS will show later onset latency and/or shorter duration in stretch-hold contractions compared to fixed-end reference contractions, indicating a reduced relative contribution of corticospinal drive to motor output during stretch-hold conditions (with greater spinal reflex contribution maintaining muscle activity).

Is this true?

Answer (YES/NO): NO